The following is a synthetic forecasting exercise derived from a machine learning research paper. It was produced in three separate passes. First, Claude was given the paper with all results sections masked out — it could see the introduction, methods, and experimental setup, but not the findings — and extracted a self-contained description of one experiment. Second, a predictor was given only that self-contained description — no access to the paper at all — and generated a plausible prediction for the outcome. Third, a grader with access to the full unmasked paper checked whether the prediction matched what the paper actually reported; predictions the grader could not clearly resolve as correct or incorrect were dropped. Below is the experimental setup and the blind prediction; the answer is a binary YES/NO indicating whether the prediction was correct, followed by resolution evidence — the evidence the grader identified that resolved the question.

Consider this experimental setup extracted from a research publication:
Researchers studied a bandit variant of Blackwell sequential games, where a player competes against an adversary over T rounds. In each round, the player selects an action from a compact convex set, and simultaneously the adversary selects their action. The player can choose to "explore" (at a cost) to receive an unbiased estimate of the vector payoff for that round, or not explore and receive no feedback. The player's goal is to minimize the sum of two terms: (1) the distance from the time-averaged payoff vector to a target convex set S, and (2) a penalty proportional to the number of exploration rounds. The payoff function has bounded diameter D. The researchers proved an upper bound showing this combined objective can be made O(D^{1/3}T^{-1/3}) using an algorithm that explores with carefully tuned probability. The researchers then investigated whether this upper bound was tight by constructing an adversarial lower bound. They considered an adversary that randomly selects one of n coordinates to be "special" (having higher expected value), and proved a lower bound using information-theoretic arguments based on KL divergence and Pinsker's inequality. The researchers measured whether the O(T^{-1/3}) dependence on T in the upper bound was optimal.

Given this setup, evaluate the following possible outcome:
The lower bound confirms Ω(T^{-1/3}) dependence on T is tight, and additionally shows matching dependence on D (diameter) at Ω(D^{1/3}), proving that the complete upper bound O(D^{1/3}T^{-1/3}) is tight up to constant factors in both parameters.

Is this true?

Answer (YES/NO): NO